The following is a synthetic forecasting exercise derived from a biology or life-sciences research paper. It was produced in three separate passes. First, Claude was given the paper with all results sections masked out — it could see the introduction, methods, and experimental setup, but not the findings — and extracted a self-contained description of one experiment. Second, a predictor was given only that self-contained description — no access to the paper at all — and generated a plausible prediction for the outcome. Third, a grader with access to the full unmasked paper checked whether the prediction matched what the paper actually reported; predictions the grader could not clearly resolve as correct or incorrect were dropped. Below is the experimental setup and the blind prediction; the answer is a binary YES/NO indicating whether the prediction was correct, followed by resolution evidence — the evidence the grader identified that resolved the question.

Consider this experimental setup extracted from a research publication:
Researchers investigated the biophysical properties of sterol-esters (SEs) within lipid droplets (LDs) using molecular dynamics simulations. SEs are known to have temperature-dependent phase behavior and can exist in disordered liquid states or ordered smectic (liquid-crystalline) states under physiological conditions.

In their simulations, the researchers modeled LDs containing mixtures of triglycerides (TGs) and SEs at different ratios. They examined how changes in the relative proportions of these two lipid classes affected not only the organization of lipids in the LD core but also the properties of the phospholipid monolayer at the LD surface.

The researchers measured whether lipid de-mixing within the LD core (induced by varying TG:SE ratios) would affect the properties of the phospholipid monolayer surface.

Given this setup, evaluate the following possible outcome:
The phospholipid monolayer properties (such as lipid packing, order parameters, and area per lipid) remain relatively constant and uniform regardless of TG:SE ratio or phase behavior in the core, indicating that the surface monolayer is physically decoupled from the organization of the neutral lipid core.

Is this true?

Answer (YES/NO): NO